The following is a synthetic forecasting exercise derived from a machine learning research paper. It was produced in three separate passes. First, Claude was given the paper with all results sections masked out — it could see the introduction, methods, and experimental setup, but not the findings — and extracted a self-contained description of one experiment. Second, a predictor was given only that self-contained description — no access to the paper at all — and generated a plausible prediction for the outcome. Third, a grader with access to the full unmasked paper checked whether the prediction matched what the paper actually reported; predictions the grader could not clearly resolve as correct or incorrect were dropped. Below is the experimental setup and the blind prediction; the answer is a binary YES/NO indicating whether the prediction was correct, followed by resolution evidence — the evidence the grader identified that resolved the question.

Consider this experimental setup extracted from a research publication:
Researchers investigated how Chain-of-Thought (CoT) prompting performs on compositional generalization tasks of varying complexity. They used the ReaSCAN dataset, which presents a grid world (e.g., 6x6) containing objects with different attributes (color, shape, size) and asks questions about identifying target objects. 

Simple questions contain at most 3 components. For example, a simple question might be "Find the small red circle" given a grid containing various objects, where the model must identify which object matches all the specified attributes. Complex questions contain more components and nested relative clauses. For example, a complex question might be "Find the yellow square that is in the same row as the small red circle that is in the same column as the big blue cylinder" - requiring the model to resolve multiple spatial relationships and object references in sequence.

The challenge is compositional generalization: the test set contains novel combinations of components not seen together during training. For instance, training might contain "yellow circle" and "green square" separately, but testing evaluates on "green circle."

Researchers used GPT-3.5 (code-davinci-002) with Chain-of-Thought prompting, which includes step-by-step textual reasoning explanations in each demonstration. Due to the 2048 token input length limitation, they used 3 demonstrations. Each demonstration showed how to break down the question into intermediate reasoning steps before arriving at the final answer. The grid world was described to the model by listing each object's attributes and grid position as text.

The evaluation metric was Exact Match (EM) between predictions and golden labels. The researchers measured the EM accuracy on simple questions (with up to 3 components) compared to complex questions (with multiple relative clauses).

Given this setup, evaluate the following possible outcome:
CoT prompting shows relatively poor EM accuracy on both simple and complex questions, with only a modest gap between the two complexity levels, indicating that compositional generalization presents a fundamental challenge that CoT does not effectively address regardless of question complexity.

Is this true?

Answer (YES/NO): NO